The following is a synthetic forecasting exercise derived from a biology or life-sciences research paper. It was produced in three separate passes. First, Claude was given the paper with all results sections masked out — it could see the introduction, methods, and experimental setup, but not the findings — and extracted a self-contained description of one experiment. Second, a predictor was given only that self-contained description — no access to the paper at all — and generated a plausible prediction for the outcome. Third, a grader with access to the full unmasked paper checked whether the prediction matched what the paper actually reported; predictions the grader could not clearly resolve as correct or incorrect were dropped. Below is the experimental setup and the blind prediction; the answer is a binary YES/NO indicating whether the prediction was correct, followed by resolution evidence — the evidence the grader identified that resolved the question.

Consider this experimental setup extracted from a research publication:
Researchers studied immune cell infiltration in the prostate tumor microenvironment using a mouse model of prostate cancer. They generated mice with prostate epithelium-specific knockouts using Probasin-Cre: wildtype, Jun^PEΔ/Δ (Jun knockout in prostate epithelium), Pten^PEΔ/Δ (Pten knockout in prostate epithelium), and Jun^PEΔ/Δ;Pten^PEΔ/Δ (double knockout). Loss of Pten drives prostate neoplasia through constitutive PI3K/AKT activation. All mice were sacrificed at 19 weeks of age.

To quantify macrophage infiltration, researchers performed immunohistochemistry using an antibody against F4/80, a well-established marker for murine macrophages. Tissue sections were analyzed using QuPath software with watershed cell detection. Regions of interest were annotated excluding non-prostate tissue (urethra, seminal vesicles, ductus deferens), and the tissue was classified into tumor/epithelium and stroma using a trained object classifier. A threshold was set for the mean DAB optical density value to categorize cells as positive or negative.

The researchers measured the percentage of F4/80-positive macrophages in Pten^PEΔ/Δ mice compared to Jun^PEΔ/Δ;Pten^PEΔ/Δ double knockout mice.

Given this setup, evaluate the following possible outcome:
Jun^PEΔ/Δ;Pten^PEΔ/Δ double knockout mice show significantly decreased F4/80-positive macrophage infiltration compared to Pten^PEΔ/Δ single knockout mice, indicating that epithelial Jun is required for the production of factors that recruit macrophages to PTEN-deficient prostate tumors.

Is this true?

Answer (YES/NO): YES